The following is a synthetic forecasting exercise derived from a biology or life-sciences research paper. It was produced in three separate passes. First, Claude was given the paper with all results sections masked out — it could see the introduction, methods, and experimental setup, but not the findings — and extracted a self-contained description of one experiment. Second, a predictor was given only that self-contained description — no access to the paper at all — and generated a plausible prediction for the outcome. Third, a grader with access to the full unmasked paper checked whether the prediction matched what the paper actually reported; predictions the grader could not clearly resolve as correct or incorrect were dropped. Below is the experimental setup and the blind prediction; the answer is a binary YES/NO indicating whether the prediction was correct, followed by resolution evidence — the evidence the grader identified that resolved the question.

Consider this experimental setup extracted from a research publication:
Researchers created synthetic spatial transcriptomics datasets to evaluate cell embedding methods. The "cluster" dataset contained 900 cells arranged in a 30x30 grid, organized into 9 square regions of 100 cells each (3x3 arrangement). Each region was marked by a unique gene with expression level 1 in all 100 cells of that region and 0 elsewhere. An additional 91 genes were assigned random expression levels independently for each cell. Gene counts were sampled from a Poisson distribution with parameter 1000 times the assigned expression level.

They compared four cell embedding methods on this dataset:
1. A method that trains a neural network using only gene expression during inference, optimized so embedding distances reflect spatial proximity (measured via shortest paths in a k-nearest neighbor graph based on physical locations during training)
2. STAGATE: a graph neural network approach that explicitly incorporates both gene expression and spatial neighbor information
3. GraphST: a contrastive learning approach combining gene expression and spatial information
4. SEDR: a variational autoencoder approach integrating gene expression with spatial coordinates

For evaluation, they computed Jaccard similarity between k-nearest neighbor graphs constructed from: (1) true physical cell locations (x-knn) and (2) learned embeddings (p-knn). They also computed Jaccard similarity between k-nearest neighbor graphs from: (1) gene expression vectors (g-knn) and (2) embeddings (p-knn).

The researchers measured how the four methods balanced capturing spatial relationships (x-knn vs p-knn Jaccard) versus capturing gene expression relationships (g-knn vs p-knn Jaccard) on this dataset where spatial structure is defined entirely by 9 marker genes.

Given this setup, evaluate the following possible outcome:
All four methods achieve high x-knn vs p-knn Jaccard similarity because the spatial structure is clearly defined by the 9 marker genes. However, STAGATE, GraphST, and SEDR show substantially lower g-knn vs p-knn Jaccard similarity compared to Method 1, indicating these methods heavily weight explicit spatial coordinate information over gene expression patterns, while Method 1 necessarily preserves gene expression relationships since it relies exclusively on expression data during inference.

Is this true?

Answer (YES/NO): NO